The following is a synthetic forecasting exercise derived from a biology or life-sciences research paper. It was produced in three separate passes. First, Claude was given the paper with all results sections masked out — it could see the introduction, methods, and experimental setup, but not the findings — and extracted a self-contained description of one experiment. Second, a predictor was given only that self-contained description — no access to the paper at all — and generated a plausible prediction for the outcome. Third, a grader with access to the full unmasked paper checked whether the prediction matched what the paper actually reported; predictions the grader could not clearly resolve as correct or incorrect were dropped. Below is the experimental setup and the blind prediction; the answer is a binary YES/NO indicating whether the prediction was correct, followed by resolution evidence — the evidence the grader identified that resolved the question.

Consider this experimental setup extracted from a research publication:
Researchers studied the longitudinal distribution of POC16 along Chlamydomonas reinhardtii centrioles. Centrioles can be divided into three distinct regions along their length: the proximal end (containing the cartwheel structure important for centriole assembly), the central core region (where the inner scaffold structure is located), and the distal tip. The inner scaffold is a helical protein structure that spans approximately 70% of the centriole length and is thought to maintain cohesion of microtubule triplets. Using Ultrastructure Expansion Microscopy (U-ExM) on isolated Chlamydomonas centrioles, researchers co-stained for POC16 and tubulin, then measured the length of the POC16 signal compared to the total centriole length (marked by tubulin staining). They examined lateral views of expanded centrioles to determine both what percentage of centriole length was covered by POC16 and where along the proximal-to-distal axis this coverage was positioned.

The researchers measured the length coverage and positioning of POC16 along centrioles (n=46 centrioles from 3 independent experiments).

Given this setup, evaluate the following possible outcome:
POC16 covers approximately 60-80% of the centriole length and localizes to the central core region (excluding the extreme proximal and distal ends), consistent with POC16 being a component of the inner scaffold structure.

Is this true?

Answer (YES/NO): NO